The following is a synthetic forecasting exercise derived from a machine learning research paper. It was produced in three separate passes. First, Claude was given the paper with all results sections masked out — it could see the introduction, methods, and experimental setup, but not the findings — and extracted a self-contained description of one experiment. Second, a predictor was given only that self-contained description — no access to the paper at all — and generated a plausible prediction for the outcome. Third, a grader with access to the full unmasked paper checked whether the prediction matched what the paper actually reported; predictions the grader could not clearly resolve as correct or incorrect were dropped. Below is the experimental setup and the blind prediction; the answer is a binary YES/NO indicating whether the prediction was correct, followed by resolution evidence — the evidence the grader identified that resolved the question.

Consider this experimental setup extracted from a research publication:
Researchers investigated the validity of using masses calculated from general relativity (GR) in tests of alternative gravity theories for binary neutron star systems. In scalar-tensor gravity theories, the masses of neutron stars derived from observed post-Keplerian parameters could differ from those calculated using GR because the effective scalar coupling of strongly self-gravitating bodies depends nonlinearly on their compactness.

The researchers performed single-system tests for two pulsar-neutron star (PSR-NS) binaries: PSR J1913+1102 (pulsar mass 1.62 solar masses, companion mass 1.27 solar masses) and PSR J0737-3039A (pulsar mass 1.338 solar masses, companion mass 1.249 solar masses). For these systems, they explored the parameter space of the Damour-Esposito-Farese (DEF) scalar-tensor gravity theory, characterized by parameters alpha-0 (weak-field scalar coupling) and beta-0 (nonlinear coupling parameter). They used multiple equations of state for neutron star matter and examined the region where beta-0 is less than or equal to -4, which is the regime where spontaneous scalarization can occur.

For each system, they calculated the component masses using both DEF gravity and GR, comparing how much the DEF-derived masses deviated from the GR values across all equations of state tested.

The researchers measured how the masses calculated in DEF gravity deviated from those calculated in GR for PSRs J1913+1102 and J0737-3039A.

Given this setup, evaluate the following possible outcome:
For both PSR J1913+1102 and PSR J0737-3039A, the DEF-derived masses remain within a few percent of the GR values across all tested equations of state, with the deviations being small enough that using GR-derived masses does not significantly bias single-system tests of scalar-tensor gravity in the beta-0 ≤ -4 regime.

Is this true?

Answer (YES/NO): YES